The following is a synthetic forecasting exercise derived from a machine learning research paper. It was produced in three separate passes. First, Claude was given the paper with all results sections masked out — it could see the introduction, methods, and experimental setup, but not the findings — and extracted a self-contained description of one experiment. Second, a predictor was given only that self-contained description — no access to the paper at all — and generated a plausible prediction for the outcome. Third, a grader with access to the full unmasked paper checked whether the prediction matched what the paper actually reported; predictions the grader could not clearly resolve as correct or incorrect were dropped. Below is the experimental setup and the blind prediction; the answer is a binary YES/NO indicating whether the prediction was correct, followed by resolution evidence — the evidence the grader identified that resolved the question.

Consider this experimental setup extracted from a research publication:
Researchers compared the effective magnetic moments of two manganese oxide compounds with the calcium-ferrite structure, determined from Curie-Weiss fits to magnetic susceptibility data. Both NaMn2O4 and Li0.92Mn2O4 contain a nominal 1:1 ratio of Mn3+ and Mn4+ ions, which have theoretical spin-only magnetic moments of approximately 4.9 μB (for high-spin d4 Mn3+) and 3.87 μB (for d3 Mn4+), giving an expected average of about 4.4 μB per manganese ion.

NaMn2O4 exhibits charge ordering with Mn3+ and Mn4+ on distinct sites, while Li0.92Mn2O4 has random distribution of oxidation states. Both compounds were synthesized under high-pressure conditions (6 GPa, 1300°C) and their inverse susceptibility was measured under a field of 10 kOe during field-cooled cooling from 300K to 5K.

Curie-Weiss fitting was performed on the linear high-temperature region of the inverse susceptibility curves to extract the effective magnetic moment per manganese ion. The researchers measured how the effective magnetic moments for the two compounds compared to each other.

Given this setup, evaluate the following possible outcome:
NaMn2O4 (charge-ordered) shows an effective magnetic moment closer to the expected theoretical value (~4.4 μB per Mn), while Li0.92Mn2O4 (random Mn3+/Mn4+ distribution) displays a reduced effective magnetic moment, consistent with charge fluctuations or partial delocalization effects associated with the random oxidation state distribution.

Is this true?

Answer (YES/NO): NO